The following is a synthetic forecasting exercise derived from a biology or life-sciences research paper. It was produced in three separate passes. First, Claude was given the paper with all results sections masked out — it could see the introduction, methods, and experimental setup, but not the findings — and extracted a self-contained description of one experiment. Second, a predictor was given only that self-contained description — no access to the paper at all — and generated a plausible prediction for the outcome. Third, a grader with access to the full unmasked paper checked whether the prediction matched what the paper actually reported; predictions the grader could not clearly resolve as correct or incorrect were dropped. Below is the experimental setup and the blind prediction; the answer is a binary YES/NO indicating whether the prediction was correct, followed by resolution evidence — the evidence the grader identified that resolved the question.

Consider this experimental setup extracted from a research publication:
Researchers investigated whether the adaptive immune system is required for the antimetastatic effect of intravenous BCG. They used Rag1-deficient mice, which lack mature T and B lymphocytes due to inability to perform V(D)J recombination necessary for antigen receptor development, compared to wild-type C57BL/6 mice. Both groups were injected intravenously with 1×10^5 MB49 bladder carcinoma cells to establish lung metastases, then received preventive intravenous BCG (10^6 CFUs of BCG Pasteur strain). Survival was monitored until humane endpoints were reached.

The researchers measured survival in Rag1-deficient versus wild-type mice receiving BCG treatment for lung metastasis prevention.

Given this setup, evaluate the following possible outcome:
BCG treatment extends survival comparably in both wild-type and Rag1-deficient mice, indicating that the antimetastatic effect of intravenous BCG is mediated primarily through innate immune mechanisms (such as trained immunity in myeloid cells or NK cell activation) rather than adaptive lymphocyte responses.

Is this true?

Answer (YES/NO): YES